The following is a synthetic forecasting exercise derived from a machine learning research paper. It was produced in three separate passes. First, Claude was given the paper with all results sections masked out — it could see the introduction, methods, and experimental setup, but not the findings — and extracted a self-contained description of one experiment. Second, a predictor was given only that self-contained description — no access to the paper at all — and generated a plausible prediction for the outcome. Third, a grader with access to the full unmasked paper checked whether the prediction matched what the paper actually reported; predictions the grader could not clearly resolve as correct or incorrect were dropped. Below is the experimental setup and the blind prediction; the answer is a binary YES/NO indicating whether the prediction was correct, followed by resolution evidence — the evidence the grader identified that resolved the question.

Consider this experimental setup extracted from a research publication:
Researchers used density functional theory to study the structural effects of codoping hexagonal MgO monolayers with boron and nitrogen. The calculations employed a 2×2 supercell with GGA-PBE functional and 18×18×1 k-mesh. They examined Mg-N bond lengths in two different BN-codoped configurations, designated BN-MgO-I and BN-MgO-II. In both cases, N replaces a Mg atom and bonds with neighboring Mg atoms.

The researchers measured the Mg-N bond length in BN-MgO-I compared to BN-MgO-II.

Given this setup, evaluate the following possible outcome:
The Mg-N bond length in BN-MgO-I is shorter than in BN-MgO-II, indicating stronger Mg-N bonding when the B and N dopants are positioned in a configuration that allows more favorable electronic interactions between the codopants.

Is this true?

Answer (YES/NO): NO